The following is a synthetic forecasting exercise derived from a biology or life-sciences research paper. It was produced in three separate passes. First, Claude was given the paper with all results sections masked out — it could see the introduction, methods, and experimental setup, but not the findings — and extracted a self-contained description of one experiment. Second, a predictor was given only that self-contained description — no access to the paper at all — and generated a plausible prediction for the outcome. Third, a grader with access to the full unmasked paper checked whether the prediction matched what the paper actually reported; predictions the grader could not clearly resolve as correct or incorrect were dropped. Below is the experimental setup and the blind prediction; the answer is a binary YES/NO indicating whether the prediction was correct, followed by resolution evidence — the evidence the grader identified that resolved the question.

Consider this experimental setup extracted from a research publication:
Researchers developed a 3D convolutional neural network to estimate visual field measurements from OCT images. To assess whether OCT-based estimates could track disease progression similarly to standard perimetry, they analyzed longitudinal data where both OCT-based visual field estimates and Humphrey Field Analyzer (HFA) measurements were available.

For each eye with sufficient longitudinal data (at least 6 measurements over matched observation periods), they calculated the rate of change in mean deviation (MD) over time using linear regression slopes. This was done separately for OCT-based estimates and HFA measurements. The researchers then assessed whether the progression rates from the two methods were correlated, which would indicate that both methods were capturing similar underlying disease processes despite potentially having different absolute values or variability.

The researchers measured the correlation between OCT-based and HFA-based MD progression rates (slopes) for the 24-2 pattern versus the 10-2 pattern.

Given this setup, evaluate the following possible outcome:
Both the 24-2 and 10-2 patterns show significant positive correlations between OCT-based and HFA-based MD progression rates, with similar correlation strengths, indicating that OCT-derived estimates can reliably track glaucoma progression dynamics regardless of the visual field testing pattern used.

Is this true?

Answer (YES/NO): NO